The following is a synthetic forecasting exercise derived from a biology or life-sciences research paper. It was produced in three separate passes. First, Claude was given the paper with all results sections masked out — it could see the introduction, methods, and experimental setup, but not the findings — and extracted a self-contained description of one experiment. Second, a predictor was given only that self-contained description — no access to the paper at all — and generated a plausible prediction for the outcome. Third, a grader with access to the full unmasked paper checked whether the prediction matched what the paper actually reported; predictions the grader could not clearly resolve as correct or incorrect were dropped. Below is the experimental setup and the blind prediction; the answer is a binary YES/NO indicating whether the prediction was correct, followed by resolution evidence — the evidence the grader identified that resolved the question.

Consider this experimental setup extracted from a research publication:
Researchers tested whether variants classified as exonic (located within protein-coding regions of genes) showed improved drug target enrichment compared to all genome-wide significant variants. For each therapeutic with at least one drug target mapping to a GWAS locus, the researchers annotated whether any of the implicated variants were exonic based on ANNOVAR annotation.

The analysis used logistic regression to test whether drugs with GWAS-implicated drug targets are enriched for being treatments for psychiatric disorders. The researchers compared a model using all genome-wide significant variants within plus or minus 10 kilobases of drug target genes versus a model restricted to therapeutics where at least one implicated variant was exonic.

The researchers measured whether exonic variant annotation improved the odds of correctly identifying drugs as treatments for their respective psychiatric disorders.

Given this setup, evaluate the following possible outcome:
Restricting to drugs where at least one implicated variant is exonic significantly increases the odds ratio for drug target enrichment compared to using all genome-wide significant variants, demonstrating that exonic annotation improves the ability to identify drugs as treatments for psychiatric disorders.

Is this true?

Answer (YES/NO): NO